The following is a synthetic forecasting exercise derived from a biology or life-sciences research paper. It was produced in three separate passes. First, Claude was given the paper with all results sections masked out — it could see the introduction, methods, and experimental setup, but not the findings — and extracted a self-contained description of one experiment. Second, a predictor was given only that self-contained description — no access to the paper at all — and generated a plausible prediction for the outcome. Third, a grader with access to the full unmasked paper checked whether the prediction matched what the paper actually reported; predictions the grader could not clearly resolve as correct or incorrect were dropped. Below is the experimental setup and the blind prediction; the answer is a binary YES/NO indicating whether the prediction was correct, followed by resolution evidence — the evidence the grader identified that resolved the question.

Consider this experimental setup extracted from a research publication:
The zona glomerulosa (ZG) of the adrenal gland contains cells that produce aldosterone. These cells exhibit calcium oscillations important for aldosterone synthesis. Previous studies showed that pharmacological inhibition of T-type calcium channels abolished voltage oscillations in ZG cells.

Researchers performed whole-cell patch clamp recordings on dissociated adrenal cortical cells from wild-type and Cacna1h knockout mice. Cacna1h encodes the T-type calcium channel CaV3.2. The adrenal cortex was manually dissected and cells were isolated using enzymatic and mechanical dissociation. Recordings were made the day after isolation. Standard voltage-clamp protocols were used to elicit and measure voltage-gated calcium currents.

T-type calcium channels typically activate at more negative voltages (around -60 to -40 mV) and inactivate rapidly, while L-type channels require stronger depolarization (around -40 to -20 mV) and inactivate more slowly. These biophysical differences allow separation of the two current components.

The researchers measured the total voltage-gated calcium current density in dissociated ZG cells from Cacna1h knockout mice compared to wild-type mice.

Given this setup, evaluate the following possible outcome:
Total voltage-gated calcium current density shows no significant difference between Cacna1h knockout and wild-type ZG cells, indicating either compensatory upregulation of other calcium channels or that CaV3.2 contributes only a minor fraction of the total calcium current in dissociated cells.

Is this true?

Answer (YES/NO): NO